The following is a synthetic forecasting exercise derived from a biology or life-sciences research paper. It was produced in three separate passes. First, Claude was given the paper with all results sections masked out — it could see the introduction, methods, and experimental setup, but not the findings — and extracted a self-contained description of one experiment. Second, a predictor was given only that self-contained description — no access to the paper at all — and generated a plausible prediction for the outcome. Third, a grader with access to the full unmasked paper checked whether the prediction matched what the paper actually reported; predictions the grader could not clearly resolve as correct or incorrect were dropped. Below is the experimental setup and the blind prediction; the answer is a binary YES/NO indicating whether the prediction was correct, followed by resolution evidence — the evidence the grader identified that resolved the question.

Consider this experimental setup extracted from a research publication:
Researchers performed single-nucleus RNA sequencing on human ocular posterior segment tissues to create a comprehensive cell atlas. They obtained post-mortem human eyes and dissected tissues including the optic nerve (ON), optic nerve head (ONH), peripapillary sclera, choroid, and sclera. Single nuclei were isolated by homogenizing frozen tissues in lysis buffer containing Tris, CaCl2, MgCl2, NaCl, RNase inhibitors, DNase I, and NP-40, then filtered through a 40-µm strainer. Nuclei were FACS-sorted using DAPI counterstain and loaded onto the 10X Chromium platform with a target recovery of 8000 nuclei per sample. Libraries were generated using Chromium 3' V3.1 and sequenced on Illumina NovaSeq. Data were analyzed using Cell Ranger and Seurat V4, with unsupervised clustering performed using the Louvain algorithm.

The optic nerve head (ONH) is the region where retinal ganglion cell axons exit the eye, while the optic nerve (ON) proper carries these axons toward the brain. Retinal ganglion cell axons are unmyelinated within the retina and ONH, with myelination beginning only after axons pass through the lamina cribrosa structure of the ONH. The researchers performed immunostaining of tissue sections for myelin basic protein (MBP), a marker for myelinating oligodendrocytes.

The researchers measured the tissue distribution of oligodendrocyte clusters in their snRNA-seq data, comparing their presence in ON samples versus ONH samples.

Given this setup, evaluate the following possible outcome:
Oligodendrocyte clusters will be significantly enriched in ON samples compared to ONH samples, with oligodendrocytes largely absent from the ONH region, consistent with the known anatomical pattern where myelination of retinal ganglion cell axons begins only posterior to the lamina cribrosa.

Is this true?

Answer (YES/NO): NO